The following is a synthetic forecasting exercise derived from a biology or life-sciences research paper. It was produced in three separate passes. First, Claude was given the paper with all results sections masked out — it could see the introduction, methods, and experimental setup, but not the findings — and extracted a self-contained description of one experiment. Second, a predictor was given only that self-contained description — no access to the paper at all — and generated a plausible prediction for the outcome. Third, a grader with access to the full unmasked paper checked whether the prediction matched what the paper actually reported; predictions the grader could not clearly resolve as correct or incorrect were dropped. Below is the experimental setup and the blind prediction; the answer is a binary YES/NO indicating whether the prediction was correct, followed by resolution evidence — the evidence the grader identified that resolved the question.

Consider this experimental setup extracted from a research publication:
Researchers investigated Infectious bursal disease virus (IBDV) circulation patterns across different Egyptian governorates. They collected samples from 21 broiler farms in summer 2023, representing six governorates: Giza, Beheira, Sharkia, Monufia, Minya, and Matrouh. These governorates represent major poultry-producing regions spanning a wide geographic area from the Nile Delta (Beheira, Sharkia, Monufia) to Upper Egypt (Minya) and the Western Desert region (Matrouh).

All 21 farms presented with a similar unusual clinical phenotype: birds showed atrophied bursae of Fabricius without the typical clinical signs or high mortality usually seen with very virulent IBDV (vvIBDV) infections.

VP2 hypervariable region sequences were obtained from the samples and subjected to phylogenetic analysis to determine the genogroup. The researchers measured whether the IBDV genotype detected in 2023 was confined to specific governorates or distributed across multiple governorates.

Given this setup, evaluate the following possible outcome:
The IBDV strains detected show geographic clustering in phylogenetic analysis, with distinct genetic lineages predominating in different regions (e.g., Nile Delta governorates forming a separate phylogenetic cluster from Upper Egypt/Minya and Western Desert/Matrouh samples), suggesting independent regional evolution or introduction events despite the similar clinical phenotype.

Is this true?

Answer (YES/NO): NO